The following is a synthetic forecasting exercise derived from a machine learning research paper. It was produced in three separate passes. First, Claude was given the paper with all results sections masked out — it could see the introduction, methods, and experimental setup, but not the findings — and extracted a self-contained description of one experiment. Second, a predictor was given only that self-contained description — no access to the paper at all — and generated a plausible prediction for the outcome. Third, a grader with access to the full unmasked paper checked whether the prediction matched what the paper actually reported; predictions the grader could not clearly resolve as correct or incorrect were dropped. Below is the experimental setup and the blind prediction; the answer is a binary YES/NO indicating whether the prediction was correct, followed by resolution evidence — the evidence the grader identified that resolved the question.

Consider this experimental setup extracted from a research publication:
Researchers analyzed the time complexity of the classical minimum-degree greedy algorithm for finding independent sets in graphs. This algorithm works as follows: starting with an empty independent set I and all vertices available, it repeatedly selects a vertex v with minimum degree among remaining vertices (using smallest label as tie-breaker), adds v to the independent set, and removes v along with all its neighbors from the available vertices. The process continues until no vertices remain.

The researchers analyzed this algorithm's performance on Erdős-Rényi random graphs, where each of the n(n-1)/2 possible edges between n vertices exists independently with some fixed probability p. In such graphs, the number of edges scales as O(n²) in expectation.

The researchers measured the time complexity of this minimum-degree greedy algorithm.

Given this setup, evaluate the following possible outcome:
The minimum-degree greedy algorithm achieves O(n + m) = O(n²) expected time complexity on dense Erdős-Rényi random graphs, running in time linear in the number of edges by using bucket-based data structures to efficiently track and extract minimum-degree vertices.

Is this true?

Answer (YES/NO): YES